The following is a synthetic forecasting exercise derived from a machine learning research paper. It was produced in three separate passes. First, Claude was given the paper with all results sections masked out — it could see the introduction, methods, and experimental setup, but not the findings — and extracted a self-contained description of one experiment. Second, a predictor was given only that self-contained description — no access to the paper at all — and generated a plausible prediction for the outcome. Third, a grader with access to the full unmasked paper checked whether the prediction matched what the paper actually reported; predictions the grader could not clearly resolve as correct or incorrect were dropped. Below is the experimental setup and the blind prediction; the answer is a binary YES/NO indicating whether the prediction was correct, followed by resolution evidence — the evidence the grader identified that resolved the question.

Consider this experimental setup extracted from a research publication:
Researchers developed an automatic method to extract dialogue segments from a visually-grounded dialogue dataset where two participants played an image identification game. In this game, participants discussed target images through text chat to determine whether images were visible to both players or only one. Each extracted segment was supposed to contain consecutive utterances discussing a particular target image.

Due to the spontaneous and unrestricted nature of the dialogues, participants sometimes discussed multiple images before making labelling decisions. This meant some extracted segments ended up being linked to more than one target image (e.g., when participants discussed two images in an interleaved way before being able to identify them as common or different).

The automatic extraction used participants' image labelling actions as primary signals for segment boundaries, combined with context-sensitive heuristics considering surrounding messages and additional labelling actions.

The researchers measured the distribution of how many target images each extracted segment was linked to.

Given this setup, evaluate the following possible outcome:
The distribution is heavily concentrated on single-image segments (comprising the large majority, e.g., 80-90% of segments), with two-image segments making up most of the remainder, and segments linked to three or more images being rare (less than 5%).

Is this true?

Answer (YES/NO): NO